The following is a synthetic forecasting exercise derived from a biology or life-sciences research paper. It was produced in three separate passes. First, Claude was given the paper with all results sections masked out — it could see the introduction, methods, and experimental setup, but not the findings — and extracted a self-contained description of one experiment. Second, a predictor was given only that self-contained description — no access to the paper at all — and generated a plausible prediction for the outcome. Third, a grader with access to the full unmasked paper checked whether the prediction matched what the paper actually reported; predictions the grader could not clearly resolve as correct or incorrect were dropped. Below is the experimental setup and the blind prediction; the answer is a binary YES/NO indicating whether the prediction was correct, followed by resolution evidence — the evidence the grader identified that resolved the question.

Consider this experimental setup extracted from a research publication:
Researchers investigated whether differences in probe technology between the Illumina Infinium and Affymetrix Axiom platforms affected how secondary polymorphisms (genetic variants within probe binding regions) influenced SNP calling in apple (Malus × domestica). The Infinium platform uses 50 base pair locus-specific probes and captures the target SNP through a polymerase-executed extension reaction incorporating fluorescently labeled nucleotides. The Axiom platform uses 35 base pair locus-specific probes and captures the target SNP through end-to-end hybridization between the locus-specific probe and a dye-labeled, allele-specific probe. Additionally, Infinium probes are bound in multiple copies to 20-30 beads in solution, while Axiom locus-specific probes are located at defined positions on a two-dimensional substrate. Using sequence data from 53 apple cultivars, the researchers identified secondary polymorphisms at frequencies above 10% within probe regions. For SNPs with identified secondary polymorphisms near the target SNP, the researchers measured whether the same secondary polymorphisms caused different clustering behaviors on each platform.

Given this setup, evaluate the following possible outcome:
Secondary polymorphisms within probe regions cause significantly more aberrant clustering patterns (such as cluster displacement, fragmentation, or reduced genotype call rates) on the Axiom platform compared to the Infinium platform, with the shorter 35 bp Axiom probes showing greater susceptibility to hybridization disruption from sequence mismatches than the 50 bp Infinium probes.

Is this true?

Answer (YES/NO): YES